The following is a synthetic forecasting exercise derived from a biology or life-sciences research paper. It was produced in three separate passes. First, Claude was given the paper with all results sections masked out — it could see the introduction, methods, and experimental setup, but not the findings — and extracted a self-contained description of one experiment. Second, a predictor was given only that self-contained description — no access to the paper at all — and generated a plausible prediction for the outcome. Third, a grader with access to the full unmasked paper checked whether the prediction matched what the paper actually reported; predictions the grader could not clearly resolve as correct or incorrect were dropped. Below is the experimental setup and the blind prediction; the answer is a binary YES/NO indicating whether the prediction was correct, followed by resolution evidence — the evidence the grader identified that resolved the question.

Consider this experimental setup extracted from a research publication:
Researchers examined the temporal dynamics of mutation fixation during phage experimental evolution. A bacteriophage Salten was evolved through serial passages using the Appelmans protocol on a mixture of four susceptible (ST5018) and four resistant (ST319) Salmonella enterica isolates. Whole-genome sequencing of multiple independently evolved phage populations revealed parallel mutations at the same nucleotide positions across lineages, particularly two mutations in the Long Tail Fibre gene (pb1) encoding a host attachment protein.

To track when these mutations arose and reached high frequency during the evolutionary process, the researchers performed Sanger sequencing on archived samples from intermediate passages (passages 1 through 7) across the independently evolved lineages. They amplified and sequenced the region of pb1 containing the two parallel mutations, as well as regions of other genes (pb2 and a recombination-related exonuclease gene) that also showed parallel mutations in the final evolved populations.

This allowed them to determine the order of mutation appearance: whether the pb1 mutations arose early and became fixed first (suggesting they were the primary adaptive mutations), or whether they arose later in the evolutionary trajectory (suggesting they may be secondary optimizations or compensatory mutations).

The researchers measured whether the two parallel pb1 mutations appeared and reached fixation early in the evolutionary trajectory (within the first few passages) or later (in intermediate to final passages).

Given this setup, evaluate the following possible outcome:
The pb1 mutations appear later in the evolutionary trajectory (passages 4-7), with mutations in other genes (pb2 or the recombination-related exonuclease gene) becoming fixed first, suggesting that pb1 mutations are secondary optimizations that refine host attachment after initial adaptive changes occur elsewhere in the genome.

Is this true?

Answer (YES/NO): NO